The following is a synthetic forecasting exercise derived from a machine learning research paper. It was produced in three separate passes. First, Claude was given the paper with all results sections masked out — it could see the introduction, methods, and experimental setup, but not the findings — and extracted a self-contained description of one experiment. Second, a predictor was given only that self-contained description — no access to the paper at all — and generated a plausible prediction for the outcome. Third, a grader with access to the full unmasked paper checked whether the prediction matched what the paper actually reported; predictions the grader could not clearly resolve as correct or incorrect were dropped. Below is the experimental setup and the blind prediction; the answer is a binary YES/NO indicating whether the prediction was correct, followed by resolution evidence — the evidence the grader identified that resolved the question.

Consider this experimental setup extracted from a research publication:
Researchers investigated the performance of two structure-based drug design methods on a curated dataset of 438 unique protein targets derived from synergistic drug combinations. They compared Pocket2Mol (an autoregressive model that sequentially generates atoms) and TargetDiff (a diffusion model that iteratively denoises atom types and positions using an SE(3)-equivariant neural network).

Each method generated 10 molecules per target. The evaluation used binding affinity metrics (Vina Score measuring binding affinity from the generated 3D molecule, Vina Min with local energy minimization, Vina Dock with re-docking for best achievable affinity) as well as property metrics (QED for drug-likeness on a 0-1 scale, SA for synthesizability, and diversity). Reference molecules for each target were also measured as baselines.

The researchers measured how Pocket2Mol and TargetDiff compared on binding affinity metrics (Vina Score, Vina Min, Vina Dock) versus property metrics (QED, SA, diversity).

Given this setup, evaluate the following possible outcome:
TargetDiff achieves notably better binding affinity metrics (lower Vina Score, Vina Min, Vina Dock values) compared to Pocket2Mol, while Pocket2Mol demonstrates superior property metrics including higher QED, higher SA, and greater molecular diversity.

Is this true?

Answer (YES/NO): YES